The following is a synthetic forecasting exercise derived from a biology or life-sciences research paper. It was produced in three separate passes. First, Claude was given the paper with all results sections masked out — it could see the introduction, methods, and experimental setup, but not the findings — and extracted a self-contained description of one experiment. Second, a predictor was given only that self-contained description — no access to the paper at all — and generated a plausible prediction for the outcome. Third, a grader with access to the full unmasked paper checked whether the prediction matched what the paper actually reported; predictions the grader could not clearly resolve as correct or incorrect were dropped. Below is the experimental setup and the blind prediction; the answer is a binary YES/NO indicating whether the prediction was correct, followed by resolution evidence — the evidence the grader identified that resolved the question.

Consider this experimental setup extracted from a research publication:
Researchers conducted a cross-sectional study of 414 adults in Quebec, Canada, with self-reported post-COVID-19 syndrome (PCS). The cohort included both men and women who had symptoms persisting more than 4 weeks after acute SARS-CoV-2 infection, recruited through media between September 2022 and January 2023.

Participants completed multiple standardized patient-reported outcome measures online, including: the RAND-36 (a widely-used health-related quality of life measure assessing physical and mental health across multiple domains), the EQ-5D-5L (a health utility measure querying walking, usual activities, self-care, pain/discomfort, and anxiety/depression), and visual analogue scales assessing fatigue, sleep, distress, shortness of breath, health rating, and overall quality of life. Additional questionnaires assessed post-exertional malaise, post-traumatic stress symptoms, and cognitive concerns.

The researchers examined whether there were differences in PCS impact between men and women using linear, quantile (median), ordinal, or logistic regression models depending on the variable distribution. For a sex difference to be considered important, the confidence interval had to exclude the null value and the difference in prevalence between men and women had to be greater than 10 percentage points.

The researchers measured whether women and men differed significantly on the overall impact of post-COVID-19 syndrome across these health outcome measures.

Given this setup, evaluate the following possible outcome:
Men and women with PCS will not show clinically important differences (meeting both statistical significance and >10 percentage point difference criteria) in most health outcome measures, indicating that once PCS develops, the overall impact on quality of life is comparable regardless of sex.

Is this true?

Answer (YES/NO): YES